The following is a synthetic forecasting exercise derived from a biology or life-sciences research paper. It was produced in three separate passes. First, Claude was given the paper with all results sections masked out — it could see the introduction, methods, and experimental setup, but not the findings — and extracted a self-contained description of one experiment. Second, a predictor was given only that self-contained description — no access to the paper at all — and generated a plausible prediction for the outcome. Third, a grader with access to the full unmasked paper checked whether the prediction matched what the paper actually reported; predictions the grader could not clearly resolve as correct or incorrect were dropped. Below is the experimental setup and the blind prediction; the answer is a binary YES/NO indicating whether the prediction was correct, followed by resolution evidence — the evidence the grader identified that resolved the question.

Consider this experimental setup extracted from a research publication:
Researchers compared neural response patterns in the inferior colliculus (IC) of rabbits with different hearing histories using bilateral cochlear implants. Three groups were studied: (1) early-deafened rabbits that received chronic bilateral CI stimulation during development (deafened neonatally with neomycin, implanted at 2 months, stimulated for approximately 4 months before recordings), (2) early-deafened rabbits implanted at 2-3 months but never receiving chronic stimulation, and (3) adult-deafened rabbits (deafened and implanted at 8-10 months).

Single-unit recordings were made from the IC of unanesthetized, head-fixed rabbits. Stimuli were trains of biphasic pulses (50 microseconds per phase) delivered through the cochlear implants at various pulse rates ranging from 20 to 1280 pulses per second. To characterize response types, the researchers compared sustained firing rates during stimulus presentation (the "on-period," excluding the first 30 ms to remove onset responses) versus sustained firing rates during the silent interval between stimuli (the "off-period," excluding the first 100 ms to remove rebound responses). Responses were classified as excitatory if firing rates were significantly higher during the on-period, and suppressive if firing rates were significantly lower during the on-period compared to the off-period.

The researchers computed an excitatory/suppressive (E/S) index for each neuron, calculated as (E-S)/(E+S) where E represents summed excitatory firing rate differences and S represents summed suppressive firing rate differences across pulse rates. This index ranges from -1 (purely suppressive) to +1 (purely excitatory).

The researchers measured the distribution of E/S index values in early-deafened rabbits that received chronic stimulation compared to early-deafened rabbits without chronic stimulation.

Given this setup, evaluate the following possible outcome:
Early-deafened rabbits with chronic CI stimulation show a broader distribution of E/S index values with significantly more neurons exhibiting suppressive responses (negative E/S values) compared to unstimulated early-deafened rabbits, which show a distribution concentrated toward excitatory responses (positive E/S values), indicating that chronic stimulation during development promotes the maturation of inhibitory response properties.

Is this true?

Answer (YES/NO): NO